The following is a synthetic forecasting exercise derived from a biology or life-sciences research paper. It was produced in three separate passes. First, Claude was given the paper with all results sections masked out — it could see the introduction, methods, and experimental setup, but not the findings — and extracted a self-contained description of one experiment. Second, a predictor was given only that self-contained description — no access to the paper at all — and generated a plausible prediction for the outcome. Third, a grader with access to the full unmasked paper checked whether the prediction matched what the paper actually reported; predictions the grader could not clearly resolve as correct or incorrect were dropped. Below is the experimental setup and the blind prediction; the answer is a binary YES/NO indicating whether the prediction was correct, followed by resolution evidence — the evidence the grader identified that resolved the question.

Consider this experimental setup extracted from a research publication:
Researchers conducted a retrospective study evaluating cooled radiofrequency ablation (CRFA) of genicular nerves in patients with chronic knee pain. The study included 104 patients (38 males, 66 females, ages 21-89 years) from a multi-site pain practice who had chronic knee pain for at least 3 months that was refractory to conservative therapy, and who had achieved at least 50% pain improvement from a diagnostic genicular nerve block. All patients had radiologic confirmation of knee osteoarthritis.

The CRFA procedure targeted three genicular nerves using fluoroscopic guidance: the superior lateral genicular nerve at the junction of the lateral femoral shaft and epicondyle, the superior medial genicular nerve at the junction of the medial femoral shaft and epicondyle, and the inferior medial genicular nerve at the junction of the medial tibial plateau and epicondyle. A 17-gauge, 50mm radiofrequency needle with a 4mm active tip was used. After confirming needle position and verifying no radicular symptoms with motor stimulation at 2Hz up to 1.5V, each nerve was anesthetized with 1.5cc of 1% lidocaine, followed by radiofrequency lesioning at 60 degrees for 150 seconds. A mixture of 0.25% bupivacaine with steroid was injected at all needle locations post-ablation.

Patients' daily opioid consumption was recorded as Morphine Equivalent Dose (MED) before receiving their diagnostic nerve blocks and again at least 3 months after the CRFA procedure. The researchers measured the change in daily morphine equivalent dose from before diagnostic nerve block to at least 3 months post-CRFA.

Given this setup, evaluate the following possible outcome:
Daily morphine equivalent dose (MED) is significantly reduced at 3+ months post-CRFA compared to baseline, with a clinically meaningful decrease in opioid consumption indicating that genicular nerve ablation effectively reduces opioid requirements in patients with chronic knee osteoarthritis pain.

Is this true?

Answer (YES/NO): NO